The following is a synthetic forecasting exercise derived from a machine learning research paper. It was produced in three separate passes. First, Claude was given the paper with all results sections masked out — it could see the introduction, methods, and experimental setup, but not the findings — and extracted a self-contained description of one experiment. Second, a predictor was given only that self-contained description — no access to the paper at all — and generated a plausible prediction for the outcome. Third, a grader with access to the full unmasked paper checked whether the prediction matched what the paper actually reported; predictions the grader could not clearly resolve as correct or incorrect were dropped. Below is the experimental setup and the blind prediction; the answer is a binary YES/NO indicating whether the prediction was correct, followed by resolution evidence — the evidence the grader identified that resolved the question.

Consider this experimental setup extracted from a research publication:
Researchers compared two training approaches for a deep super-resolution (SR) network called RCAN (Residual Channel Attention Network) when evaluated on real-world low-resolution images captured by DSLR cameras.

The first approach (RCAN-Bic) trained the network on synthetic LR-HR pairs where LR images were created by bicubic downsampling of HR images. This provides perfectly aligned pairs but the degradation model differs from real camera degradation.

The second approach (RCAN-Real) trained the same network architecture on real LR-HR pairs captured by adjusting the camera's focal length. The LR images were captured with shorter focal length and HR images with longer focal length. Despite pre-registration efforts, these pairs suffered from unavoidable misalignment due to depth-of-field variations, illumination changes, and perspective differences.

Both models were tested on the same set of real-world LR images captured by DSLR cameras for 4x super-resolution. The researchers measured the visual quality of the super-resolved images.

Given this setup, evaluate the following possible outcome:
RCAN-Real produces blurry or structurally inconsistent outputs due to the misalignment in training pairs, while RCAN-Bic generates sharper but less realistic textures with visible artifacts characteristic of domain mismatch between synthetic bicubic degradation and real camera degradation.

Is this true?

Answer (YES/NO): NO